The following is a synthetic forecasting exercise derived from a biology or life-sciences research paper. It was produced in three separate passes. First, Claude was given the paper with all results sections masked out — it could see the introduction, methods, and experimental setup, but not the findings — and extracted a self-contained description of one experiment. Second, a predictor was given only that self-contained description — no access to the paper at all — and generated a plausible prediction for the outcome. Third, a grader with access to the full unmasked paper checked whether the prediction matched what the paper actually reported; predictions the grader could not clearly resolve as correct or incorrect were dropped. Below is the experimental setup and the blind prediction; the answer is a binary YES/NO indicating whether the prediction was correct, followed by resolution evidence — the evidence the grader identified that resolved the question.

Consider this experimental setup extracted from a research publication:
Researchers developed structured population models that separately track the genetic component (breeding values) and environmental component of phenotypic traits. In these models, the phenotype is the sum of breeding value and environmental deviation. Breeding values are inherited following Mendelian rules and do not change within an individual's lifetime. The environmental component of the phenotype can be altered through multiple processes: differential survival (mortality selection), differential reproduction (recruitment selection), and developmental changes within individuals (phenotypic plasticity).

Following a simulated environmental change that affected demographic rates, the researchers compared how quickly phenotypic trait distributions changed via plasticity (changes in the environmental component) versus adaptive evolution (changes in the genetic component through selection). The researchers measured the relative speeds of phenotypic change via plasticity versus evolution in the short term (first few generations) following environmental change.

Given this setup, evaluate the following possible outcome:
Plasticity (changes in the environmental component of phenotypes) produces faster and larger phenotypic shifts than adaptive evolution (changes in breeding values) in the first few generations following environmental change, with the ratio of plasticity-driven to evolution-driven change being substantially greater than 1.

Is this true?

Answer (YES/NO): YES